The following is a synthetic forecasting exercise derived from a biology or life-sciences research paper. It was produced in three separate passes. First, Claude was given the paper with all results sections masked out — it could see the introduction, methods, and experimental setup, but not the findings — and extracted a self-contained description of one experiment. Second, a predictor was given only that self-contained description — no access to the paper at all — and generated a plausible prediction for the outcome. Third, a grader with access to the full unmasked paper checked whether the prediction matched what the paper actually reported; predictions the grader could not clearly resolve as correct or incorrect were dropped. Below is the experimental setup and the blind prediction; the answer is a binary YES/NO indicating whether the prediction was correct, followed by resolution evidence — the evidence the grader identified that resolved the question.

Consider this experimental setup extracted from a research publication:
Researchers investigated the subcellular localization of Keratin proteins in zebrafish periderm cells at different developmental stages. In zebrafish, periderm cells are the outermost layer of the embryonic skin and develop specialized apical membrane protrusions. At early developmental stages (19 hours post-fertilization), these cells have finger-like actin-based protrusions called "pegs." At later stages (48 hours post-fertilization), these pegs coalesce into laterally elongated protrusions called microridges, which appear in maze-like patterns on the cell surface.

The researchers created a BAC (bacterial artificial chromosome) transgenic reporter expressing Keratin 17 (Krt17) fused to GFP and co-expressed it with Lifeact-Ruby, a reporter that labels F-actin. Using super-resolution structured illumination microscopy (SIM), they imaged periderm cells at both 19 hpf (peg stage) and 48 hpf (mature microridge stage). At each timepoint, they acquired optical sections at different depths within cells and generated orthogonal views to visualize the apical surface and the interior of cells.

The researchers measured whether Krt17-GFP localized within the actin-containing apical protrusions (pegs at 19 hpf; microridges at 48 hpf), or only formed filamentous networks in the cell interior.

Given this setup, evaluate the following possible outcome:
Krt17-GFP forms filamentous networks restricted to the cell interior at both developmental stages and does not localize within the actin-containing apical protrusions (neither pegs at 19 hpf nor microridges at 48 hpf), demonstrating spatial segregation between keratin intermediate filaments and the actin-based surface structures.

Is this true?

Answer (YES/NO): NO